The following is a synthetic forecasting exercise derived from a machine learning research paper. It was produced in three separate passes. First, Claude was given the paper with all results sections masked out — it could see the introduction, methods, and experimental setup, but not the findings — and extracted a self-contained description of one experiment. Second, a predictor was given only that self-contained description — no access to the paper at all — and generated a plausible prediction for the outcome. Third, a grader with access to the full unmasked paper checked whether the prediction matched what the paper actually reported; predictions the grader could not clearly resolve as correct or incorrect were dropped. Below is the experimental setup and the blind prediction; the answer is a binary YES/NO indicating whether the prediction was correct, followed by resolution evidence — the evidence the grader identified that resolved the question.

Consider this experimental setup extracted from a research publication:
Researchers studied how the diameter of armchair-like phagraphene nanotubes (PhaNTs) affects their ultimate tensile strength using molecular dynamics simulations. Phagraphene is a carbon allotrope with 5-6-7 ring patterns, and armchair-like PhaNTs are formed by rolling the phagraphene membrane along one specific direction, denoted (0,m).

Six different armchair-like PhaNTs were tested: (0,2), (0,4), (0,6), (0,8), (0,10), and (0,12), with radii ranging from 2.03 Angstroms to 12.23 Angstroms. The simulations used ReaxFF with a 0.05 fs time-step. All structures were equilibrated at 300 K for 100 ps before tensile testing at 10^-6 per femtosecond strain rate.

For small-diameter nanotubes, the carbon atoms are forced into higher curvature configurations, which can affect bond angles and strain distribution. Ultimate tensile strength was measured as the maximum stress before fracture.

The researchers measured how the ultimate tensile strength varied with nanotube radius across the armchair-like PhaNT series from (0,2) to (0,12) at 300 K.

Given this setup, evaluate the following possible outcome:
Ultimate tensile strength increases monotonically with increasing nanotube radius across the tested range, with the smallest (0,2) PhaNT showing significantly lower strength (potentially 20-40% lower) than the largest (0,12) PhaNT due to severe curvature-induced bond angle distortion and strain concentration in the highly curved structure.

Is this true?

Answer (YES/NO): NO